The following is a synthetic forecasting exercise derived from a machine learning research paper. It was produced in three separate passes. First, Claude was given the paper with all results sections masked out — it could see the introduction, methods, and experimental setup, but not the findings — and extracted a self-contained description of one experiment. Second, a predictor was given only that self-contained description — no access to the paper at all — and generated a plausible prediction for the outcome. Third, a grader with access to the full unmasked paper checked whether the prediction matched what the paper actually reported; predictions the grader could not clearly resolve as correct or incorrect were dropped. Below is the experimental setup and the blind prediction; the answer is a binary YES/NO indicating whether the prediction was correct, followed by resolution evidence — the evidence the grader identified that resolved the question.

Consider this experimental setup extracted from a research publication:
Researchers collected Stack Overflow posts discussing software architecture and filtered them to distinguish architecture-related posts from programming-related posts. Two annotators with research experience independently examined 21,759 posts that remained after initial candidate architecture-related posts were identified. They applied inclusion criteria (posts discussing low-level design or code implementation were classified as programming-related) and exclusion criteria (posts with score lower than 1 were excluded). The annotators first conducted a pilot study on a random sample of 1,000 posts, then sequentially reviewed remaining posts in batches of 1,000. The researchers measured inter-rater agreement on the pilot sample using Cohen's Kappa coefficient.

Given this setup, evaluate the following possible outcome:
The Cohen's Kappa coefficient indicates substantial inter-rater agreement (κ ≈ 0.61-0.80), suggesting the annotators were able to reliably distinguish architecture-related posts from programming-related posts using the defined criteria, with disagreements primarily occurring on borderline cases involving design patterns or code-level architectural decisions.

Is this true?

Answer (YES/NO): NO